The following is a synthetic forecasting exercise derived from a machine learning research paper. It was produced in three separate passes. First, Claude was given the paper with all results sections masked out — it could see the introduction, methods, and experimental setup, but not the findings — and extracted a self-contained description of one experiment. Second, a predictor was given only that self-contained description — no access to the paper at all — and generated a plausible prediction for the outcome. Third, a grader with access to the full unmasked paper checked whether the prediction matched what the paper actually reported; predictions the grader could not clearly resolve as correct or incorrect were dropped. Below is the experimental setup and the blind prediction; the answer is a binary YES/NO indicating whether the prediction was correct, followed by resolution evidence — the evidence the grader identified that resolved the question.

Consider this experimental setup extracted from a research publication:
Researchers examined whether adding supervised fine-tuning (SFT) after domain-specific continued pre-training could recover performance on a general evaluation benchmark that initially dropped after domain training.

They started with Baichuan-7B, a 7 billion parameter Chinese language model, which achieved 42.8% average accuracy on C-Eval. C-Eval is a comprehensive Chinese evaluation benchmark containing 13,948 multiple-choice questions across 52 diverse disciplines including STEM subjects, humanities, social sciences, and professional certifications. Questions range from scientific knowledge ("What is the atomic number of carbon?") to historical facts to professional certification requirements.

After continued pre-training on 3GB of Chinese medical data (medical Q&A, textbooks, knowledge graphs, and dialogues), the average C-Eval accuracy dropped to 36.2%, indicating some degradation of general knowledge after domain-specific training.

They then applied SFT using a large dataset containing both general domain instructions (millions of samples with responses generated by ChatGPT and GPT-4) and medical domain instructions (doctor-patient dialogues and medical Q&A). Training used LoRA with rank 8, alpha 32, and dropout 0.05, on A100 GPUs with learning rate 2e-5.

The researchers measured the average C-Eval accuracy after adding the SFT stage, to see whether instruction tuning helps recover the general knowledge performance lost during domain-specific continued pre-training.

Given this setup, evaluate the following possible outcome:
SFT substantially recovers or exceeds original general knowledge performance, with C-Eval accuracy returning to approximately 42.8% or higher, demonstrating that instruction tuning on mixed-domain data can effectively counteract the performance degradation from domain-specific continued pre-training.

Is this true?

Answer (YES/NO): NO